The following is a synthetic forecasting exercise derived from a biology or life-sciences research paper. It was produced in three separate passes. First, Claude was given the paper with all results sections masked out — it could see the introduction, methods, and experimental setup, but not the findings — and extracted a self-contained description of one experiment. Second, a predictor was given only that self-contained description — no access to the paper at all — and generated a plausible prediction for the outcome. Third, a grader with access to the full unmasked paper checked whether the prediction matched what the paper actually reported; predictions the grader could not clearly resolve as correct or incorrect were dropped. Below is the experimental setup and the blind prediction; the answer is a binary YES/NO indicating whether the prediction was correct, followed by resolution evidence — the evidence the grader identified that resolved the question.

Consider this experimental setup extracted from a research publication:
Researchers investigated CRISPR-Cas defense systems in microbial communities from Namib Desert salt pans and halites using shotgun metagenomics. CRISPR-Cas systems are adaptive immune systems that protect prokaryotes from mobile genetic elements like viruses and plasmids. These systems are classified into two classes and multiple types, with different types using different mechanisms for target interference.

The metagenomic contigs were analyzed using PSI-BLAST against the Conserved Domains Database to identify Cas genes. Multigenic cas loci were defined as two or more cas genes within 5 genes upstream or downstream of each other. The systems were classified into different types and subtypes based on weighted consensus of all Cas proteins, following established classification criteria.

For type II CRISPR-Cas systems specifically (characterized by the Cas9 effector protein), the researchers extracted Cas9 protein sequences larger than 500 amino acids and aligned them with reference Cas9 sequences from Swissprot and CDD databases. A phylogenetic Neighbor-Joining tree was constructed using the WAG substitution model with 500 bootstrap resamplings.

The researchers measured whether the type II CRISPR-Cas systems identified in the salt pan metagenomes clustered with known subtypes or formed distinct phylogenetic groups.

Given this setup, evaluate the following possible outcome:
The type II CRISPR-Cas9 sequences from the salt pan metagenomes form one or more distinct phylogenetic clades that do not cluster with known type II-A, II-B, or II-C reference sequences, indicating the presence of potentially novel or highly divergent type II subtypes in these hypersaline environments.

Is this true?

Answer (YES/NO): NO